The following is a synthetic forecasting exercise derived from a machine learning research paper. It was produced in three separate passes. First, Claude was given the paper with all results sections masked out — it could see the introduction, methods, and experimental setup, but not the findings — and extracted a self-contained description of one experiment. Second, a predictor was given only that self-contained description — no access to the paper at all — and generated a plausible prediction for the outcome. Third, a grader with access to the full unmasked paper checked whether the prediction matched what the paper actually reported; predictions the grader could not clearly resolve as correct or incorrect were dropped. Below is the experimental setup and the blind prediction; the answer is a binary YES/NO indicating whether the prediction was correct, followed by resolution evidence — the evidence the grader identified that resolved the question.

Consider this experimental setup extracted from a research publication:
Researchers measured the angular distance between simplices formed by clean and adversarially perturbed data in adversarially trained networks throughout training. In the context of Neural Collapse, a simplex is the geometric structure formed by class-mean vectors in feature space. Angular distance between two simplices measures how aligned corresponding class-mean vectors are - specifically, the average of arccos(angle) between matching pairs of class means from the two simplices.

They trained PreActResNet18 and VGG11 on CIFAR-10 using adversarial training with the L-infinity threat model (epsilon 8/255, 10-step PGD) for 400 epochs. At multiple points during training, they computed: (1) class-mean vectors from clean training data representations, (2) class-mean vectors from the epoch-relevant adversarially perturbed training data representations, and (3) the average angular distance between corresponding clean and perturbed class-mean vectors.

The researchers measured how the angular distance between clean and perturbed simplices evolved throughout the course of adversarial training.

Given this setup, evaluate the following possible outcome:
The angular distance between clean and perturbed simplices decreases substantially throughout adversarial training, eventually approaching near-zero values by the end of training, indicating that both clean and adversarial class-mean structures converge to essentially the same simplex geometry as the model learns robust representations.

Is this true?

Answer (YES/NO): NO